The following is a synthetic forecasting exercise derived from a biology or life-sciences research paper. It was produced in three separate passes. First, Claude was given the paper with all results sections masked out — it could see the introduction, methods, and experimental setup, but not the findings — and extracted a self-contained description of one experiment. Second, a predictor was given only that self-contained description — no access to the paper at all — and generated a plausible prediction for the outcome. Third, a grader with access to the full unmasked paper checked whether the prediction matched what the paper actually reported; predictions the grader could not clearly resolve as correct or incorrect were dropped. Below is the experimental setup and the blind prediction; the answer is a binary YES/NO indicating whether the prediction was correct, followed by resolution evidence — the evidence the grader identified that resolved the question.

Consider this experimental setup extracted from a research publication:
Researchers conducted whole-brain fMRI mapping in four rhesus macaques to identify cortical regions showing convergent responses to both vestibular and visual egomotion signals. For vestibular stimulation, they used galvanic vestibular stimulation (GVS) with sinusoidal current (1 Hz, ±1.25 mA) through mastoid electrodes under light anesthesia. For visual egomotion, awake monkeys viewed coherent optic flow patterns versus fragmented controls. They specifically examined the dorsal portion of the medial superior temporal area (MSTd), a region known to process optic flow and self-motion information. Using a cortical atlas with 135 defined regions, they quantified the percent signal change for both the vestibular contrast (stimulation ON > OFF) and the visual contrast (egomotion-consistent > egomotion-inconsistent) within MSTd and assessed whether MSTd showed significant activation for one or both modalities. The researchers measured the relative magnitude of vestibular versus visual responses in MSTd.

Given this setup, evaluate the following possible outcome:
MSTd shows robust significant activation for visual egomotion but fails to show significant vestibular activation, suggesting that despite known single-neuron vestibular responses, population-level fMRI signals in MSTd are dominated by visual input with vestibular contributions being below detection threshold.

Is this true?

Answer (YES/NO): NO